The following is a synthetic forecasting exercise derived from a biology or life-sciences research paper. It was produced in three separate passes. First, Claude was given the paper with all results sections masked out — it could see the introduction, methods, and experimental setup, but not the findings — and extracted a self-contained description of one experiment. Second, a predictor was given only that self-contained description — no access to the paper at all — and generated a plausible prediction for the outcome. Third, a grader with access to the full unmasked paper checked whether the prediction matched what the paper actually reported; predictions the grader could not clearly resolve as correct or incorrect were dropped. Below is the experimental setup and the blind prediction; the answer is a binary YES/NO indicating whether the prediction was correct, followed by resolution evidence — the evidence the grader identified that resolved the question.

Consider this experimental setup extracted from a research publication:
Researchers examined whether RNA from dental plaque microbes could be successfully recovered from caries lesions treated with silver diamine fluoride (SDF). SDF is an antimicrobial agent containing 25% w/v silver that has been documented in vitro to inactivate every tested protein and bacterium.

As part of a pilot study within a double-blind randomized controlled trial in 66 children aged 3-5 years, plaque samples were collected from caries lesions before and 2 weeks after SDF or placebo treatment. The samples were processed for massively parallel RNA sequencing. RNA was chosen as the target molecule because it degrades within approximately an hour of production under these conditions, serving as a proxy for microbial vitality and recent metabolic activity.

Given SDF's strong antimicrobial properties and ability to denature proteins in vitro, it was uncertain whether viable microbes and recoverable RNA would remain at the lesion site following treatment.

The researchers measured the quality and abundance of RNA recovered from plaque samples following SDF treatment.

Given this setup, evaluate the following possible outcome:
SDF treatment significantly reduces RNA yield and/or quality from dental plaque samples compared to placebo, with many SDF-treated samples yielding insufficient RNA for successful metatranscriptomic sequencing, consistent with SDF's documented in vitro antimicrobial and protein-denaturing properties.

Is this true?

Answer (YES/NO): NO